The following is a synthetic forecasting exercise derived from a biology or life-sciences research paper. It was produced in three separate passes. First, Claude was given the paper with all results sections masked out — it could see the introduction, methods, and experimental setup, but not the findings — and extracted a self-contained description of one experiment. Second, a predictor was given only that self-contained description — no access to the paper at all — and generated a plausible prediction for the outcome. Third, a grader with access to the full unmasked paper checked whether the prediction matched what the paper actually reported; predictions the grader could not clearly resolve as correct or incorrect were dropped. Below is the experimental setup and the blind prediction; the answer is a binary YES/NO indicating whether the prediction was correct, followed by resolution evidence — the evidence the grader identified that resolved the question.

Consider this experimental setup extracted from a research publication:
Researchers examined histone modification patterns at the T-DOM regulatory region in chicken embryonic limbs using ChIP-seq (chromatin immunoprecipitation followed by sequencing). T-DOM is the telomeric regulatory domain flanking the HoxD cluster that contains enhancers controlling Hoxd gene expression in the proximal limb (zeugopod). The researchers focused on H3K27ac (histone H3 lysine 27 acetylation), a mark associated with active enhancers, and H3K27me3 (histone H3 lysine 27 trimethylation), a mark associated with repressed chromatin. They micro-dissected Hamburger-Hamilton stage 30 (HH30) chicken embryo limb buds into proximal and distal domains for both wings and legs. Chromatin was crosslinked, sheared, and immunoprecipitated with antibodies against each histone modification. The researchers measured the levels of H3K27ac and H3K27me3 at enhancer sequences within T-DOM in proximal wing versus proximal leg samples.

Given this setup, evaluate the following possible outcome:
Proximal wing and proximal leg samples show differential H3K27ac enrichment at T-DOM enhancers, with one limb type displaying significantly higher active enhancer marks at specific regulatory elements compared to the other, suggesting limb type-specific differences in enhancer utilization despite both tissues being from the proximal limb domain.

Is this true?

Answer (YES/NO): YES